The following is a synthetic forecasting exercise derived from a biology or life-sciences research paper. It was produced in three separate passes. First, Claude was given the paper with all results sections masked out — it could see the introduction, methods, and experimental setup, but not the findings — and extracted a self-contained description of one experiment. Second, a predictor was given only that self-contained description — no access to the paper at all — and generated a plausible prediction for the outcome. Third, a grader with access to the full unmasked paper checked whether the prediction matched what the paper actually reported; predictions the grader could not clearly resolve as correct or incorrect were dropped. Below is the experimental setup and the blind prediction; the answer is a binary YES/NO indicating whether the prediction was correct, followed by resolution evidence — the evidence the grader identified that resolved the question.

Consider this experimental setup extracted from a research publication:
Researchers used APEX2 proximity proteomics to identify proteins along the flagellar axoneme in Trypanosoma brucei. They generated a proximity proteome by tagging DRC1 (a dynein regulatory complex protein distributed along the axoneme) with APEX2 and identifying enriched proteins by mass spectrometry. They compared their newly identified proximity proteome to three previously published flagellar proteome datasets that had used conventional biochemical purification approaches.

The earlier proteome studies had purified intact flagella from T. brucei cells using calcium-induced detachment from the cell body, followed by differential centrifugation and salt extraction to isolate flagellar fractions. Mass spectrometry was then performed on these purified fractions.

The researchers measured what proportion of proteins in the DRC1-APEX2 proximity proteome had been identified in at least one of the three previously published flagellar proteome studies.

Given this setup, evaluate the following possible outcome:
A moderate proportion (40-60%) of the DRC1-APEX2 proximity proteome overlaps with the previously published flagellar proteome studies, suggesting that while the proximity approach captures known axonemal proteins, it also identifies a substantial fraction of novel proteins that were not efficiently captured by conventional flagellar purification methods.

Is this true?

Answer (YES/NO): YES